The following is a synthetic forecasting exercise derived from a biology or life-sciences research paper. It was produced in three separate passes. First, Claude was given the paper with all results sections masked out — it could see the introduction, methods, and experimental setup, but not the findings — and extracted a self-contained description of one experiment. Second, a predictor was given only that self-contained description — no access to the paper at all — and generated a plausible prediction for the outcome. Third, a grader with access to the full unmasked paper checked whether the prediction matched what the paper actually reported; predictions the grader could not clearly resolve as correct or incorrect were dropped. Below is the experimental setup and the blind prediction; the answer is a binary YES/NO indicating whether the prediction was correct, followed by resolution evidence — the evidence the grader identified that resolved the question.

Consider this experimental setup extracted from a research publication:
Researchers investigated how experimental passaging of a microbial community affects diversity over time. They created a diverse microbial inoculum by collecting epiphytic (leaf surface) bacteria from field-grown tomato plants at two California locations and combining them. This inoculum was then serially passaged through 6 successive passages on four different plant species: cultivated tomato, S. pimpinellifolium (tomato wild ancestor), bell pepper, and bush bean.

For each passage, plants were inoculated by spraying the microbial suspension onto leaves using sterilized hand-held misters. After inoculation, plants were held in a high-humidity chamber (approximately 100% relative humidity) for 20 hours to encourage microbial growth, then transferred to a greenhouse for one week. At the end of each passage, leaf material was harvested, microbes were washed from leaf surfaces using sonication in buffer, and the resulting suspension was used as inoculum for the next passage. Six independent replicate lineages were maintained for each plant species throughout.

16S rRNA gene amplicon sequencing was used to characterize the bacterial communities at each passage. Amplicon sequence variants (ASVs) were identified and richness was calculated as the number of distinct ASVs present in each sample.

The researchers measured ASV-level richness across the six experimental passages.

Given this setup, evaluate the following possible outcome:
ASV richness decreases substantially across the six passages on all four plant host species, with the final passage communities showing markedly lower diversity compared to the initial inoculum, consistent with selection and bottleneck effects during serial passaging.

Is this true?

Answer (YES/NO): YES